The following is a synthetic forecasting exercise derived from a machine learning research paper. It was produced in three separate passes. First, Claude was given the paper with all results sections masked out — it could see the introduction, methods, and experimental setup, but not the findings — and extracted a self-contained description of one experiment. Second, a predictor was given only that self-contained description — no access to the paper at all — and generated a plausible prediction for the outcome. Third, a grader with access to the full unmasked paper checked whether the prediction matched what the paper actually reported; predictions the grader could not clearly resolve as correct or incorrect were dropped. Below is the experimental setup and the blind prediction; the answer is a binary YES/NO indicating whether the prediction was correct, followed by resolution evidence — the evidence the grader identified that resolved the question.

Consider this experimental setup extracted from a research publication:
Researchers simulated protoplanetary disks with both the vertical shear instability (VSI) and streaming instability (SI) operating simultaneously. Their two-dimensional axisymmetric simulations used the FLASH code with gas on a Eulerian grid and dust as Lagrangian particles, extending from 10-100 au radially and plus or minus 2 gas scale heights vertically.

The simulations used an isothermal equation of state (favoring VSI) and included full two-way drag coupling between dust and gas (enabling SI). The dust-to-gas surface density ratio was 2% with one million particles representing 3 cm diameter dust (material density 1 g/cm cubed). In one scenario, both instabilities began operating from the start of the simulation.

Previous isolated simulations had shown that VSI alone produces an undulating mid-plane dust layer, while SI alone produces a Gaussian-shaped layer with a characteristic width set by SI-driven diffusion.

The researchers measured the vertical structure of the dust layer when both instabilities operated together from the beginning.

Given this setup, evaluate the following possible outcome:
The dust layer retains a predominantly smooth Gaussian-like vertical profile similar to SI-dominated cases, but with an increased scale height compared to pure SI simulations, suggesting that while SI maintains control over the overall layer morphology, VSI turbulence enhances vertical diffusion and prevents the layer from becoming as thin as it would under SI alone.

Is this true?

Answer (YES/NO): YES